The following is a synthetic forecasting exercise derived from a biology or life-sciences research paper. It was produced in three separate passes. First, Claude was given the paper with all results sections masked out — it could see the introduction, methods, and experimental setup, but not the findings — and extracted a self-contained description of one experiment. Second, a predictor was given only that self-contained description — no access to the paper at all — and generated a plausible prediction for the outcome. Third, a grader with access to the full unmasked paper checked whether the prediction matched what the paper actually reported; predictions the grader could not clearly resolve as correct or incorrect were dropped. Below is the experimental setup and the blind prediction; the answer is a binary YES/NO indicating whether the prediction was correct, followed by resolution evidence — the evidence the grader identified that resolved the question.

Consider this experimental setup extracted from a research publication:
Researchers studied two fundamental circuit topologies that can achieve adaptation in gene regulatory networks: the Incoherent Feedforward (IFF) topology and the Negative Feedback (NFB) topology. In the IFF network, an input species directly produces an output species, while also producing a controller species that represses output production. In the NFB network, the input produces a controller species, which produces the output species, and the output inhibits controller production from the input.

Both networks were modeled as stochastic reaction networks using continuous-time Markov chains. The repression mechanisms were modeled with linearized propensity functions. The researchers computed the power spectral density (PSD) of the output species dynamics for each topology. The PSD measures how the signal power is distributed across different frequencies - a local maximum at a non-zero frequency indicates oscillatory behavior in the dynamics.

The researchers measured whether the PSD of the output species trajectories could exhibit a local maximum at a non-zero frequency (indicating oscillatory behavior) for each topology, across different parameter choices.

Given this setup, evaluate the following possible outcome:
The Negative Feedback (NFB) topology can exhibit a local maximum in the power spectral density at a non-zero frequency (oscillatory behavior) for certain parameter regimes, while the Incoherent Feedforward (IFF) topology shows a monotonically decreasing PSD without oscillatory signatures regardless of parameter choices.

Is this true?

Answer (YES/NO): YES